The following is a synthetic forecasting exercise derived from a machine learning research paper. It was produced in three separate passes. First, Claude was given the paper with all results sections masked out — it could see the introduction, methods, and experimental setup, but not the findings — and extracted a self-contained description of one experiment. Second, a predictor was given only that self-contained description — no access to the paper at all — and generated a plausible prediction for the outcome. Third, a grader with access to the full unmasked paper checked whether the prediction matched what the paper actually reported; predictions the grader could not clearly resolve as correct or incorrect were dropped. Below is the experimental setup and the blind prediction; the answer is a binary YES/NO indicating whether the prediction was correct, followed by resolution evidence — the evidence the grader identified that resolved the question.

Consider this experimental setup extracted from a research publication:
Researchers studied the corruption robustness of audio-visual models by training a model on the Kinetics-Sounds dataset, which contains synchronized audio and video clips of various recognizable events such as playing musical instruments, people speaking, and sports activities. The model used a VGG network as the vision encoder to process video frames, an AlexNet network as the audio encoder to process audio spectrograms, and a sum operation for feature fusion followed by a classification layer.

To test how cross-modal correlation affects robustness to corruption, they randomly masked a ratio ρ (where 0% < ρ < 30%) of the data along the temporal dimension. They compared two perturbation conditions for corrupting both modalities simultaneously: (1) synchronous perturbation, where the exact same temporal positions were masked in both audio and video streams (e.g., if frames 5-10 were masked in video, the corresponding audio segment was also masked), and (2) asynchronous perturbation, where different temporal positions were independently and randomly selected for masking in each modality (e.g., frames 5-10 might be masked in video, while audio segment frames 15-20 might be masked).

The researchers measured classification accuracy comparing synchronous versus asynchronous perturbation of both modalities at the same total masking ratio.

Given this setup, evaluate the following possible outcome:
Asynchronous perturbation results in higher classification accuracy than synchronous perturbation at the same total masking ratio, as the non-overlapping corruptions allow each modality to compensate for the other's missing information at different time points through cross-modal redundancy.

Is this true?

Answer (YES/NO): YES